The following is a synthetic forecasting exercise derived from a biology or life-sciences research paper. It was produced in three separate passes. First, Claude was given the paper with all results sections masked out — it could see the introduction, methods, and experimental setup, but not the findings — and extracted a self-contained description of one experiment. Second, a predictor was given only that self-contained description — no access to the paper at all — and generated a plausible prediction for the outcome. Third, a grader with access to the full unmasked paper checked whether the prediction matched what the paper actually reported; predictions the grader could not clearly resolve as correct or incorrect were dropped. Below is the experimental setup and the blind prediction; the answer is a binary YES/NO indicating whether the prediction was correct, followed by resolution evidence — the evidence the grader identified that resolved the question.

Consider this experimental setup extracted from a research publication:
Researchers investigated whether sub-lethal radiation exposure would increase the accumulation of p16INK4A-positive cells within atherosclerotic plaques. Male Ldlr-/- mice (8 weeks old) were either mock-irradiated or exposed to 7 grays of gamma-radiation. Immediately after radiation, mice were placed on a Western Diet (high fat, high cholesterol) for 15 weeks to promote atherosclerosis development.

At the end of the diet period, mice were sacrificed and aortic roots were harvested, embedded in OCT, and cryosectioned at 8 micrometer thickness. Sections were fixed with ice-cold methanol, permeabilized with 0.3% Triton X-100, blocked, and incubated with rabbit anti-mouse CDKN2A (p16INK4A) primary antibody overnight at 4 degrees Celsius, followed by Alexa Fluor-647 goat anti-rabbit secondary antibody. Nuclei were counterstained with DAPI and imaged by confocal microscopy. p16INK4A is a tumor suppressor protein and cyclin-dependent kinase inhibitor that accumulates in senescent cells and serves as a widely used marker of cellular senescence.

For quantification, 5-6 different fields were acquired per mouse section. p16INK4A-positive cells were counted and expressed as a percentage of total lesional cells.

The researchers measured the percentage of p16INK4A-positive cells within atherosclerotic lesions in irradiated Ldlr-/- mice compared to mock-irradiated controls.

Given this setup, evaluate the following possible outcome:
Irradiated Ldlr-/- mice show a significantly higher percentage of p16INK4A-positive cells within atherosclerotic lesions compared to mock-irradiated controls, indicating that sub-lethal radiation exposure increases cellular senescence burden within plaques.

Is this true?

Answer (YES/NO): YES